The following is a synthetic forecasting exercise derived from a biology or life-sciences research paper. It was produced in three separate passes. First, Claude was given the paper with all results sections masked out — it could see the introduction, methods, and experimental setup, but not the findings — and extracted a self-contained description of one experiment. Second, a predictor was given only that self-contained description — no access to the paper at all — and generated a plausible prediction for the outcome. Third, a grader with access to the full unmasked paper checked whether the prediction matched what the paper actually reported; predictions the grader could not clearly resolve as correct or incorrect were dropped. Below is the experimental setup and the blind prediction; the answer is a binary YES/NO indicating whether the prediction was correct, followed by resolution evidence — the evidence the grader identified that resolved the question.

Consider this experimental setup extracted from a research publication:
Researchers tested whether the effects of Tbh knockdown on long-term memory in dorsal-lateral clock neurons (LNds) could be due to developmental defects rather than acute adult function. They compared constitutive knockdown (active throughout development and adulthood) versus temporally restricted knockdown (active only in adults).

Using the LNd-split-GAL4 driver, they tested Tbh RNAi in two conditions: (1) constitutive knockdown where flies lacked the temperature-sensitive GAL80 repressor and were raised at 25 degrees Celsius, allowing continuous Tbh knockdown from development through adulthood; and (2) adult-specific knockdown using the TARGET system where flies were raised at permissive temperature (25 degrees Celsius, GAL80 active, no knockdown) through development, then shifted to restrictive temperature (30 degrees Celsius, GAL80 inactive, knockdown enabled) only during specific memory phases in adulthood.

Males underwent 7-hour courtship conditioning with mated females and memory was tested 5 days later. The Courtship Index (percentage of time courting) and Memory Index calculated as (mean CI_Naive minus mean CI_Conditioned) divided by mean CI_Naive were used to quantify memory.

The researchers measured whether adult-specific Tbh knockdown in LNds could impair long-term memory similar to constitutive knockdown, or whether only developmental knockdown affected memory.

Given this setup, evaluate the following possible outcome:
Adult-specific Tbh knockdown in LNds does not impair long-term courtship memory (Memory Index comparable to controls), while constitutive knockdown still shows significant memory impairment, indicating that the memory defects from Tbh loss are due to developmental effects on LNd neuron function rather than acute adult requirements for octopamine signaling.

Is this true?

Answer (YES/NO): NO